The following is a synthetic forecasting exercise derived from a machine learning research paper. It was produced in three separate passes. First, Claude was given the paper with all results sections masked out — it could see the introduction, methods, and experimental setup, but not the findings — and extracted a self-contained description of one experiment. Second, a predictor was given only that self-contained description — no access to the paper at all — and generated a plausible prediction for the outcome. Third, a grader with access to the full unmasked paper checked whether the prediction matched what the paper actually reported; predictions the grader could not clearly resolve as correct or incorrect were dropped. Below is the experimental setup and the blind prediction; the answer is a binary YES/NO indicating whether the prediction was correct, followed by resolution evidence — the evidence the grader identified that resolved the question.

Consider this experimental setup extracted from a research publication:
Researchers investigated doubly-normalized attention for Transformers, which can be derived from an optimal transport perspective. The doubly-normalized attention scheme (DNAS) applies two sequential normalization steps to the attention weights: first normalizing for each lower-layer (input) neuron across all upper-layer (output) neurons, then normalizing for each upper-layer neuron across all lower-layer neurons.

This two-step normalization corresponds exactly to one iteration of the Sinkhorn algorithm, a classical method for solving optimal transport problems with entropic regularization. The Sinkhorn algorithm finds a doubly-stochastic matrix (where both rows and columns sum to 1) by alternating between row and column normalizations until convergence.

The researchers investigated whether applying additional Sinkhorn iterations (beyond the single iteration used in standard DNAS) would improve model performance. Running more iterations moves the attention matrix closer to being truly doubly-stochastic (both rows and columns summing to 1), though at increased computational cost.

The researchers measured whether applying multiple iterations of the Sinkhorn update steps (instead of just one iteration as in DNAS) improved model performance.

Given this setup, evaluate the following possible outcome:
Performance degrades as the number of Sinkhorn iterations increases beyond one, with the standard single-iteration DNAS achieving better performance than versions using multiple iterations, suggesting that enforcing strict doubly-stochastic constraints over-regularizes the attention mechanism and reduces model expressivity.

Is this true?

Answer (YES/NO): NO